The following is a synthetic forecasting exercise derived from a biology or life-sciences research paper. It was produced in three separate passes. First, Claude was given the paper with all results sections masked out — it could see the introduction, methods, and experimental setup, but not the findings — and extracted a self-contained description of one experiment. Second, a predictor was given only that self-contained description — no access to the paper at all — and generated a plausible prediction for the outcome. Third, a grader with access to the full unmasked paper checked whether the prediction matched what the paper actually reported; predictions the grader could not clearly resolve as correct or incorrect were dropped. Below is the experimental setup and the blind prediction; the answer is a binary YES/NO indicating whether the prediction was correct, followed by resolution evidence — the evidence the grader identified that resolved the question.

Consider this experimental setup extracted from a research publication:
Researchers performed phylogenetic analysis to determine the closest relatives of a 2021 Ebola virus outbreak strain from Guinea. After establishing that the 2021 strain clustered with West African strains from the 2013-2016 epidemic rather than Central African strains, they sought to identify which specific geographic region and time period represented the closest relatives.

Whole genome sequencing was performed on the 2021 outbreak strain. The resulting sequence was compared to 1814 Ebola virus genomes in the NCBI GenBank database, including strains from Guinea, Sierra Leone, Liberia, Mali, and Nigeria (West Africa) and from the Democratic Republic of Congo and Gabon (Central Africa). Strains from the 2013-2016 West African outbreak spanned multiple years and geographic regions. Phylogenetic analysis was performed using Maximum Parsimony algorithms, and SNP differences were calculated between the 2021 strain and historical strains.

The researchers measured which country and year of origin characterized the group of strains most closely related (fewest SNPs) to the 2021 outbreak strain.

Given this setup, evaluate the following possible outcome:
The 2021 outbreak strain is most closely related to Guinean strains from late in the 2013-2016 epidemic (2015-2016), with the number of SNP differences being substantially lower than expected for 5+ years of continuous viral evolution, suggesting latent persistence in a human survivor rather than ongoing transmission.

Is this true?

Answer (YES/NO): NO